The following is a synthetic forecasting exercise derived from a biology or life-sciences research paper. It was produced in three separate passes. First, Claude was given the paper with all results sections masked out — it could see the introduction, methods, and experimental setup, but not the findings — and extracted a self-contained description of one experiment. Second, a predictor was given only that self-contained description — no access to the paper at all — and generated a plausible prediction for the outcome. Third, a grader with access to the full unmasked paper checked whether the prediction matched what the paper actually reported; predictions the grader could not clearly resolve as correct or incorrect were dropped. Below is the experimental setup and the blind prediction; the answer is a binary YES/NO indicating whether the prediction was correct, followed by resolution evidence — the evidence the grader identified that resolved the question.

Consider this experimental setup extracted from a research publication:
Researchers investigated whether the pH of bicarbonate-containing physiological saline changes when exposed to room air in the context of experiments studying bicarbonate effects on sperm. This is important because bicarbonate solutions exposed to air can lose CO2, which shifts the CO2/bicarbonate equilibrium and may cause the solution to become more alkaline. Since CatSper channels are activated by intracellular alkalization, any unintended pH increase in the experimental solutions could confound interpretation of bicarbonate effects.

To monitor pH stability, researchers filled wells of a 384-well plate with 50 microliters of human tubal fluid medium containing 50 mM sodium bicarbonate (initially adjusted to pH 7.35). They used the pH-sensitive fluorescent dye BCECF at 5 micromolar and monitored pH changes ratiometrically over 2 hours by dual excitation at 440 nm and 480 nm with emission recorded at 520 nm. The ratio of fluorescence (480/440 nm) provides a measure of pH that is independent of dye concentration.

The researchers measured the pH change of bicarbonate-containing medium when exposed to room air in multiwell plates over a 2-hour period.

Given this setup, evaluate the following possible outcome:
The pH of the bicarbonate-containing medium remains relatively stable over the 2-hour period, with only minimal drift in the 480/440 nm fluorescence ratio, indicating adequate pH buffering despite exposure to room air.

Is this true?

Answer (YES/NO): NO